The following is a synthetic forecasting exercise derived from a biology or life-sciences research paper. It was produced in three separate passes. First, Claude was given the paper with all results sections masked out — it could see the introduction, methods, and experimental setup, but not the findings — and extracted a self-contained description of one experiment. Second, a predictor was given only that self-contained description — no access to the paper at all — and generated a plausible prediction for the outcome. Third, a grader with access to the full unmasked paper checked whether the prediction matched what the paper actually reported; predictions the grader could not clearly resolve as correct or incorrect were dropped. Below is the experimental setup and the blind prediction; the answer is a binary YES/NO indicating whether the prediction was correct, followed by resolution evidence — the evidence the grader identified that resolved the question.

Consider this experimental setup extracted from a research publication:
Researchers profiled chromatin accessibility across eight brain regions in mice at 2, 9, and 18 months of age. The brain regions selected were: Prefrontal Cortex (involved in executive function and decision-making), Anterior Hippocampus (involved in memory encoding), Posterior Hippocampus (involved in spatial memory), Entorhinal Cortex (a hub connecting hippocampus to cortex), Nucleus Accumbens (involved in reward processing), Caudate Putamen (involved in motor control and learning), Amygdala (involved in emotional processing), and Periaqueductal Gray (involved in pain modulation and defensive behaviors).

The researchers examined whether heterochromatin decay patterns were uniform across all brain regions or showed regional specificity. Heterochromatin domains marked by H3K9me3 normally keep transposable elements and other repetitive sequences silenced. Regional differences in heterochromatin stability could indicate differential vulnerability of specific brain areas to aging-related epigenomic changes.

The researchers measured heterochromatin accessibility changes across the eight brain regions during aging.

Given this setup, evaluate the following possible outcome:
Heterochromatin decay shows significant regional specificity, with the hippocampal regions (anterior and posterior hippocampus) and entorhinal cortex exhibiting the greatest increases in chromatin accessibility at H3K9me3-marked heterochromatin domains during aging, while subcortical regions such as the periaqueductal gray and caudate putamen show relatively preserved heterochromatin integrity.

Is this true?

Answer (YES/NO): NO